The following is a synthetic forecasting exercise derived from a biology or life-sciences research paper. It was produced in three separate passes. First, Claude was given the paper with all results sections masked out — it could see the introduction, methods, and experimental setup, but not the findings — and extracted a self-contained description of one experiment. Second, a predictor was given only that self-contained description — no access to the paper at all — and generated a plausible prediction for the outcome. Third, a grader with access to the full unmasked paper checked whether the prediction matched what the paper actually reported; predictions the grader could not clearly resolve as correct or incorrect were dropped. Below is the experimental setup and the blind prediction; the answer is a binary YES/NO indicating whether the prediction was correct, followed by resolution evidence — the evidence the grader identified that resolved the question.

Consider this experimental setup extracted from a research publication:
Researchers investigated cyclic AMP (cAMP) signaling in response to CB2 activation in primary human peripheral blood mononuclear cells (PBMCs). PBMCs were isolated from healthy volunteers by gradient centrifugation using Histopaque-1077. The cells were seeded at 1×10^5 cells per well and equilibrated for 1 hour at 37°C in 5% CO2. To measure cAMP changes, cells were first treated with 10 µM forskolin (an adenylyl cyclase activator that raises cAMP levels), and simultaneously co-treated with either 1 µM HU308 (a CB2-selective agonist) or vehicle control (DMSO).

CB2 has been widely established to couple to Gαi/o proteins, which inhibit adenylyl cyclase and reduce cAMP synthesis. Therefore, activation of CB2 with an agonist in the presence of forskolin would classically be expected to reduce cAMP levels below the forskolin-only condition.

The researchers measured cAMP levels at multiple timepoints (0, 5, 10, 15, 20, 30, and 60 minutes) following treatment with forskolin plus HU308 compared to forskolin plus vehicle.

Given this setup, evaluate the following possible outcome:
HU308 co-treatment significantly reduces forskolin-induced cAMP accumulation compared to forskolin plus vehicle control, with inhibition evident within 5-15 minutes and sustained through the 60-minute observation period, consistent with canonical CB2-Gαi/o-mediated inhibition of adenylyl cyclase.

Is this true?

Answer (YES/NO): NO